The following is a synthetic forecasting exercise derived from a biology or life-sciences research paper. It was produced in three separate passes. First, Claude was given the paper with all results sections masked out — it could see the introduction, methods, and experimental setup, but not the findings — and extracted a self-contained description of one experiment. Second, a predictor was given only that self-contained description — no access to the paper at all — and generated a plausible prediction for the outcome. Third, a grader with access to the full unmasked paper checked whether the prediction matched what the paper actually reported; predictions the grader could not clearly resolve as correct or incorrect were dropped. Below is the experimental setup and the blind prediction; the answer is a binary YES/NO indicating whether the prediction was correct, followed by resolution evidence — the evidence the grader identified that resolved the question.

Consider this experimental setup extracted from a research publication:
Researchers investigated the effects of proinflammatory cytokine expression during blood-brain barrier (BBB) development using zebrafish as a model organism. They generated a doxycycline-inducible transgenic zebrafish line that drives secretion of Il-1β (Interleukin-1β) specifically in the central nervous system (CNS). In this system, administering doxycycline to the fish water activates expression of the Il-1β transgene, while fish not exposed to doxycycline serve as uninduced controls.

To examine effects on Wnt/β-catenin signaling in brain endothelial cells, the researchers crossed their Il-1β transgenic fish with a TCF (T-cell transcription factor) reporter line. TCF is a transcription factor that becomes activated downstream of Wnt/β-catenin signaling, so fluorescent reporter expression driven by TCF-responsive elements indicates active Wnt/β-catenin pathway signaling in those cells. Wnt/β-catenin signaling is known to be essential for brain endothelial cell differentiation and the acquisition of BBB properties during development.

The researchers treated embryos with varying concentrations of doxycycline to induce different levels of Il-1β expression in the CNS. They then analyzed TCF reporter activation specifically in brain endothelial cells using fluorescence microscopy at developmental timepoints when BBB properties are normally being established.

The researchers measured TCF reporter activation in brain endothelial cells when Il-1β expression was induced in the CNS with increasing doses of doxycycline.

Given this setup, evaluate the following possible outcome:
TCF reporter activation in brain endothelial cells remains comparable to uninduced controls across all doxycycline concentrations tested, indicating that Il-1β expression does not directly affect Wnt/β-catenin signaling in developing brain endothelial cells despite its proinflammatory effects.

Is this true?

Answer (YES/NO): NO